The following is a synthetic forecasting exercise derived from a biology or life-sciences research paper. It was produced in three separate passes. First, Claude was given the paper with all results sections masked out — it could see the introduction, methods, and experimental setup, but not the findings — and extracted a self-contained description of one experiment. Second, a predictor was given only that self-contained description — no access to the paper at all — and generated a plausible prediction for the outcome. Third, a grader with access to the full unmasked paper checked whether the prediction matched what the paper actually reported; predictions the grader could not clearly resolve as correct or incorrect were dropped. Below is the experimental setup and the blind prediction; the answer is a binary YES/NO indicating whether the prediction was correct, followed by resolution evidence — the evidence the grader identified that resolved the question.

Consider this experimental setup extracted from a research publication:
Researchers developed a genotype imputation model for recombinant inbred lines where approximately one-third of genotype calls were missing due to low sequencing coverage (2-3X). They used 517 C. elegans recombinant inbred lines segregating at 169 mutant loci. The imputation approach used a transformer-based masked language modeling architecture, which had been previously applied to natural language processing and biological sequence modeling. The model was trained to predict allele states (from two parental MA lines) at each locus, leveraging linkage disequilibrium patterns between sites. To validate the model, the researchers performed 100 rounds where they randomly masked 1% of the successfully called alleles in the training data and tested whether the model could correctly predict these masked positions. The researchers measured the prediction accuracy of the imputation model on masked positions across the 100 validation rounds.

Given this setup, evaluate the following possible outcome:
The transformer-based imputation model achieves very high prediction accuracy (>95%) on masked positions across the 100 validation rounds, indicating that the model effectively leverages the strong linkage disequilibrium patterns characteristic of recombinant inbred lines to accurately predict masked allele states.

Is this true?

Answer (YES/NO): NO